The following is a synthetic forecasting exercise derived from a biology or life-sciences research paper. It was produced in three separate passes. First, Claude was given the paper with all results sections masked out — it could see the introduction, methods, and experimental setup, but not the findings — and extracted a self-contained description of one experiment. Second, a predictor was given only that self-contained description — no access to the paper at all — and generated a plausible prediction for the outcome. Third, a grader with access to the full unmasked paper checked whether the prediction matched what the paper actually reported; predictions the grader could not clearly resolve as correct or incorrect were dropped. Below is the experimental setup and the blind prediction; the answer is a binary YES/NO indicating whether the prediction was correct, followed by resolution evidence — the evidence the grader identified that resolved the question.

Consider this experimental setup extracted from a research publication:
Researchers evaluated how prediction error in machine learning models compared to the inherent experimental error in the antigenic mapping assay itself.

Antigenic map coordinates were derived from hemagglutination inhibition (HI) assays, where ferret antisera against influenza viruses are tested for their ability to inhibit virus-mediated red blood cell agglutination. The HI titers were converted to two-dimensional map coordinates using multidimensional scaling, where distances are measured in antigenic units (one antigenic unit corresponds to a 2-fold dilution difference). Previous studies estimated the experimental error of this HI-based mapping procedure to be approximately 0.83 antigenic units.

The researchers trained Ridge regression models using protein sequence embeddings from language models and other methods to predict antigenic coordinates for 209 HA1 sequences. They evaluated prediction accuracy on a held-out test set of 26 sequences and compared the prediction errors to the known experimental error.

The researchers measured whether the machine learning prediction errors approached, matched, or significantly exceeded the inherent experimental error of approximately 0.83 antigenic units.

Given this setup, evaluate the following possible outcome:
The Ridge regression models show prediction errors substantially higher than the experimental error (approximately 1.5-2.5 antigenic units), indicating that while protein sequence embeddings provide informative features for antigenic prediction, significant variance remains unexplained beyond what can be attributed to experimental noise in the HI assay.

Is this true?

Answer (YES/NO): NO